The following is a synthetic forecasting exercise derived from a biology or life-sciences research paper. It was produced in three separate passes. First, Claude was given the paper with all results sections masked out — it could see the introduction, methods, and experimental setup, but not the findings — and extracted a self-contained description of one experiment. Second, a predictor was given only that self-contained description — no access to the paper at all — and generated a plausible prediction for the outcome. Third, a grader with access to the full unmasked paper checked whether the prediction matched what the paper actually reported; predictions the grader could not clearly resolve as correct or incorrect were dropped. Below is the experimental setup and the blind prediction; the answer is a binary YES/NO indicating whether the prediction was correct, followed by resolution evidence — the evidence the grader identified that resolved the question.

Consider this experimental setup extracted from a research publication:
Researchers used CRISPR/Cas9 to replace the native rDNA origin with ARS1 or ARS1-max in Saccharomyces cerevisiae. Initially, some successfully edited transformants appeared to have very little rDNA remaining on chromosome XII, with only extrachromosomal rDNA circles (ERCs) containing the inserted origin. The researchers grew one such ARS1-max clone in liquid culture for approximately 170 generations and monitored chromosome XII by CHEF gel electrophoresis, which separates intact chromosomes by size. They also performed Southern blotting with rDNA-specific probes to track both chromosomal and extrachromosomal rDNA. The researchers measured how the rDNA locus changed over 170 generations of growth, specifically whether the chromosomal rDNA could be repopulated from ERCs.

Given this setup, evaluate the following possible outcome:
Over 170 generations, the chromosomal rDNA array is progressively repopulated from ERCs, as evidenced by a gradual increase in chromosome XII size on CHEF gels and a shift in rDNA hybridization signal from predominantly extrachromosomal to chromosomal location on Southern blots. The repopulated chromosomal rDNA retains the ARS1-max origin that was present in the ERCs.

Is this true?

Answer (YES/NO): YES